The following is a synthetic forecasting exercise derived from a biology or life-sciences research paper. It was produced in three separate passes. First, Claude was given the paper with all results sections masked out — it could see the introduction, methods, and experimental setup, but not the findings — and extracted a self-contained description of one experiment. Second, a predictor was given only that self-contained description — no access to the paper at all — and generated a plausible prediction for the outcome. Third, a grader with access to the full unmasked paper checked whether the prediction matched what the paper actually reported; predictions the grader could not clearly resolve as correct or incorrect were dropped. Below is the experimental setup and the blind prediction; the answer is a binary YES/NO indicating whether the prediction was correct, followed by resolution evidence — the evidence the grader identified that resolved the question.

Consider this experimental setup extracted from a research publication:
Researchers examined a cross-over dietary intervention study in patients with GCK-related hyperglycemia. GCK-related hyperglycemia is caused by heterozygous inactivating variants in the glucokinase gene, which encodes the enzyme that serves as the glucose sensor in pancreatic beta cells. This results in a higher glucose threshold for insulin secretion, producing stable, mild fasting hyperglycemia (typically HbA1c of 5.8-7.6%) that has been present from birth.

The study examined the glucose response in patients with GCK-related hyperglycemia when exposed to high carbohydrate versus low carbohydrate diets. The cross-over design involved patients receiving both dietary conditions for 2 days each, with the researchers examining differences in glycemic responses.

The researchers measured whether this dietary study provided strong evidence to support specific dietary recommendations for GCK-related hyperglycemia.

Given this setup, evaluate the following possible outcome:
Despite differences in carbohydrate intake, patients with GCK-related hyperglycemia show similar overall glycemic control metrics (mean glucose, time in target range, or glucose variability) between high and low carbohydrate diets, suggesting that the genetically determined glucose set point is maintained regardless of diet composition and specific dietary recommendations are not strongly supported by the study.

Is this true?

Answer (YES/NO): NO